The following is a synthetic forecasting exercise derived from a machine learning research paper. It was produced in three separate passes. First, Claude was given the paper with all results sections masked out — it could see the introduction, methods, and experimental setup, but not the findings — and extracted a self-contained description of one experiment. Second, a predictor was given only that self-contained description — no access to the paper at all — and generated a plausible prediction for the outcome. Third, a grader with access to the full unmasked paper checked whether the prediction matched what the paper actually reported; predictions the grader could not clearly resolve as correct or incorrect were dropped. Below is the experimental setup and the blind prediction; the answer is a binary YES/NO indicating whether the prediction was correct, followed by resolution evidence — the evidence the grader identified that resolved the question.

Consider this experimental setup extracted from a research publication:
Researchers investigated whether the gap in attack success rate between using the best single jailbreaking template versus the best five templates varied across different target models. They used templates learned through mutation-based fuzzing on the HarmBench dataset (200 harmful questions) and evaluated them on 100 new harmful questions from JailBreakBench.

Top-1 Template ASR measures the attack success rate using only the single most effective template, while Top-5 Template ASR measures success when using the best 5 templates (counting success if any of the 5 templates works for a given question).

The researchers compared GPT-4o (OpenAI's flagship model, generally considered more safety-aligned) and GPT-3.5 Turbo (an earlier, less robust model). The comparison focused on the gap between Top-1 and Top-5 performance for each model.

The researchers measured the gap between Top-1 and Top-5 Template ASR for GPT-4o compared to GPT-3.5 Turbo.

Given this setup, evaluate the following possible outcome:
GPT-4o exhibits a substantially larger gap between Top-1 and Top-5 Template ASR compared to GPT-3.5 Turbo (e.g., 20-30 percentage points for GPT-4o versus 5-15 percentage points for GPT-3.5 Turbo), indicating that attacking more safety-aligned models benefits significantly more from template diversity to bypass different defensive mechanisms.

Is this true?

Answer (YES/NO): YES